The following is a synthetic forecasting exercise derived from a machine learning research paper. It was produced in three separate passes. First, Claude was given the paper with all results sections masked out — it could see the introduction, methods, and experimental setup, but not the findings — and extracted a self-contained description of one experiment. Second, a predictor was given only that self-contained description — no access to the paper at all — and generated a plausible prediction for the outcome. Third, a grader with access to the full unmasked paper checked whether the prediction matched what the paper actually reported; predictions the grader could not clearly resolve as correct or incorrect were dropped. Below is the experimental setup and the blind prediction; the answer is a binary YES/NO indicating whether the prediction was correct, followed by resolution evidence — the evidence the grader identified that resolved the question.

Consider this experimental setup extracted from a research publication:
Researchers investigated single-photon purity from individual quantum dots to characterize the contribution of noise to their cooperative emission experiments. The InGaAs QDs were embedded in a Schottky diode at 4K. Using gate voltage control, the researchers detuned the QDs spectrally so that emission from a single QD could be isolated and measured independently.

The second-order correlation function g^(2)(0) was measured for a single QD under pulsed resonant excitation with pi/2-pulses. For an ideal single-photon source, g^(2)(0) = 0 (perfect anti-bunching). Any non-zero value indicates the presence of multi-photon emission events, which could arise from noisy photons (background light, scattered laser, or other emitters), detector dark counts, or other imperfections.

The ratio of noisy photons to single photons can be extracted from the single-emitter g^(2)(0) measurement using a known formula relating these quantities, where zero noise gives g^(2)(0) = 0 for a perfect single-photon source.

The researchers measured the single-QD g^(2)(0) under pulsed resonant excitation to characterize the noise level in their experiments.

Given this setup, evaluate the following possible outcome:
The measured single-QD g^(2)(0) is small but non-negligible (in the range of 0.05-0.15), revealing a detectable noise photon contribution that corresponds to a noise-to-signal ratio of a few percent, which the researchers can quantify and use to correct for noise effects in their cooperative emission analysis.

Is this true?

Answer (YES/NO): YES